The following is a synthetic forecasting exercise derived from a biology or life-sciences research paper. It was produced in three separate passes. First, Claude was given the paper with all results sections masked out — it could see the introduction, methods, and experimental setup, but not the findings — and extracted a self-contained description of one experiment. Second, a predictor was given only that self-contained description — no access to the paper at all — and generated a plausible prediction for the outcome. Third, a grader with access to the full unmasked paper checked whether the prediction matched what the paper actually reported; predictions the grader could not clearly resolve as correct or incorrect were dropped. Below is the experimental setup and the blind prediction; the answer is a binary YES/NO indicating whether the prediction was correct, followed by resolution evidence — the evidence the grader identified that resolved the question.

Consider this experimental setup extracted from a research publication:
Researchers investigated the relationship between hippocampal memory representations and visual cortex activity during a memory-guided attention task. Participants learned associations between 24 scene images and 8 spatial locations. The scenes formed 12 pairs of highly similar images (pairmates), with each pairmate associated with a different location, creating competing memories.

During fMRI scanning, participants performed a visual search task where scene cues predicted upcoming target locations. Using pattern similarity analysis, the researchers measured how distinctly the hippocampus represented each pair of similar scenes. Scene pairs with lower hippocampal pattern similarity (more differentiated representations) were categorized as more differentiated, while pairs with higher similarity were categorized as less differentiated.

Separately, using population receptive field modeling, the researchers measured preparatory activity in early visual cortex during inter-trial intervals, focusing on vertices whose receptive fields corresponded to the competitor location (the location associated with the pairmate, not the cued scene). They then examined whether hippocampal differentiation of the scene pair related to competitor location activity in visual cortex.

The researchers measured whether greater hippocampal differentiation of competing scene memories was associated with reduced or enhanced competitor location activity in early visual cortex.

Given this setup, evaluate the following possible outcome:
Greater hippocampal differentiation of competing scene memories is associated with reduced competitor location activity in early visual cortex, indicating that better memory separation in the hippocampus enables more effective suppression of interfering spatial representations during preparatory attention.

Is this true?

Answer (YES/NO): YES